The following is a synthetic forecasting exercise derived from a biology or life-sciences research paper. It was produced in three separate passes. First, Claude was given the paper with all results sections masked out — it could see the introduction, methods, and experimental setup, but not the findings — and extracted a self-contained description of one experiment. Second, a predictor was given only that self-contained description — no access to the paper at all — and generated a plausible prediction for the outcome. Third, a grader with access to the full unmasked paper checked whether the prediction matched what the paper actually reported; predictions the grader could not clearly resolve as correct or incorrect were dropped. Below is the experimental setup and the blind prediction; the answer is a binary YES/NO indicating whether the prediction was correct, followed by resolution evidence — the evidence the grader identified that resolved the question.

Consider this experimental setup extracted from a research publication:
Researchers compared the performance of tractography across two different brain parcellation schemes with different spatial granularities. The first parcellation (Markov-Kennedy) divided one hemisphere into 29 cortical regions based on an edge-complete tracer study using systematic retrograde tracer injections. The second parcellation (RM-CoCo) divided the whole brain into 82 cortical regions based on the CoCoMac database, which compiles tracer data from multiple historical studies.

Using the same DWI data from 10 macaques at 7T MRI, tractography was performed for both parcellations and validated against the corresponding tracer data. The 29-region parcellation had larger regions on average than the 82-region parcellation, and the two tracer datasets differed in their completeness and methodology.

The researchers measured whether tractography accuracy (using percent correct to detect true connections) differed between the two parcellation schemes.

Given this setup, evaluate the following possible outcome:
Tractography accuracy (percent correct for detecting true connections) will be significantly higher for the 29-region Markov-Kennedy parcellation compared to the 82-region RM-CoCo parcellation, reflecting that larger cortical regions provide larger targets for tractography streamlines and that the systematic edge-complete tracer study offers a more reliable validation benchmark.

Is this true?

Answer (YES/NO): NO